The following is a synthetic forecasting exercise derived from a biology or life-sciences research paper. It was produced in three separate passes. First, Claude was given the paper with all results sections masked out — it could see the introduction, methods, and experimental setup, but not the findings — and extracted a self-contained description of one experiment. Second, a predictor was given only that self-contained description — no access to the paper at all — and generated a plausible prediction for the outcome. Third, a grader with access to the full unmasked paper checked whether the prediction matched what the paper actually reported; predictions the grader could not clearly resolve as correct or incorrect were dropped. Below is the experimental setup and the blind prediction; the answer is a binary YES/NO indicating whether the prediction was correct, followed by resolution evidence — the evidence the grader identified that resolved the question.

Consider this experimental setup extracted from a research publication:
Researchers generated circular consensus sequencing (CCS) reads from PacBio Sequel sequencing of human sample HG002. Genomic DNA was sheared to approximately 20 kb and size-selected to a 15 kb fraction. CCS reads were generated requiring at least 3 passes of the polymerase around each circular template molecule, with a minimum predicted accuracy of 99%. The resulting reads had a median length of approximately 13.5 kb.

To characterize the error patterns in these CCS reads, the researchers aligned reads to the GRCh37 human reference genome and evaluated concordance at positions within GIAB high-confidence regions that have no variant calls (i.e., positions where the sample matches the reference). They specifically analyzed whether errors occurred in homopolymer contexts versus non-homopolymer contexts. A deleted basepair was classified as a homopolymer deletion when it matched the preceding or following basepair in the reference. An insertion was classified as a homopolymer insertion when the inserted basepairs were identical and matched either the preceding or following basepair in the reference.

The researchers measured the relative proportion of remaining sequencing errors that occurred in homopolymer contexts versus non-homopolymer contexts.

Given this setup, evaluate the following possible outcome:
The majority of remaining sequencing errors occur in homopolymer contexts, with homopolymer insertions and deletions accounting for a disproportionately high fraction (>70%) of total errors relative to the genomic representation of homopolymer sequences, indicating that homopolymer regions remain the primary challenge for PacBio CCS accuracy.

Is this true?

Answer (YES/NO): YES